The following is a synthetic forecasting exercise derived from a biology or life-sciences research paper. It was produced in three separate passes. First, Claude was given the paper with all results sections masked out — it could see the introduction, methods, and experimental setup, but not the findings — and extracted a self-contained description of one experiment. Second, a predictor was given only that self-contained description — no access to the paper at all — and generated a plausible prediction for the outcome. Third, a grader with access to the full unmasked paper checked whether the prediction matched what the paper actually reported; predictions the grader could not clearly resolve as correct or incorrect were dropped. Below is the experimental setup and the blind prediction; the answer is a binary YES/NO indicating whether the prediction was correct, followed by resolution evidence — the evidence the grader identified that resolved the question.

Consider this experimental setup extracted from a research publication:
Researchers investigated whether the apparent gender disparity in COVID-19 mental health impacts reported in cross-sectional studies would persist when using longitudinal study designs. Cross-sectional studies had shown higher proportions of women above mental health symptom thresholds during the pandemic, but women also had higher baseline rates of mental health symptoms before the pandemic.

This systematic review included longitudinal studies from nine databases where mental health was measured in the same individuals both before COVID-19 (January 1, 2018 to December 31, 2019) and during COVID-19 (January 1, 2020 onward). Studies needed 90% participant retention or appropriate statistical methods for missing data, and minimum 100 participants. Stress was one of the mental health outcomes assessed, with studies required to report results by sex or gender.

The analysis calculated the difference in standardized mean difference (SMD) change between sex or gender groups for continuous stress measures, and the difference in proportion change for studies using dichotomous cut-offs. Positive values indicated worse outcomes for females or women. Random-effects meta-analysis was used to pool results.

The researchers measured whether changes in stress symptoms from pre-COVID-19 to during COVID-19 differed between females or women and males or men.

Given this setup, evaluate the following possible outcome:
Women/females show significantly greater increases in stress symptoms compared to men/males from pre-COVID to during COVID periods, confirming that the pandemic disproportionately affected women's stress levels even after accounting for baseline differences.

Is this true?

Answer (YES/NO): NO